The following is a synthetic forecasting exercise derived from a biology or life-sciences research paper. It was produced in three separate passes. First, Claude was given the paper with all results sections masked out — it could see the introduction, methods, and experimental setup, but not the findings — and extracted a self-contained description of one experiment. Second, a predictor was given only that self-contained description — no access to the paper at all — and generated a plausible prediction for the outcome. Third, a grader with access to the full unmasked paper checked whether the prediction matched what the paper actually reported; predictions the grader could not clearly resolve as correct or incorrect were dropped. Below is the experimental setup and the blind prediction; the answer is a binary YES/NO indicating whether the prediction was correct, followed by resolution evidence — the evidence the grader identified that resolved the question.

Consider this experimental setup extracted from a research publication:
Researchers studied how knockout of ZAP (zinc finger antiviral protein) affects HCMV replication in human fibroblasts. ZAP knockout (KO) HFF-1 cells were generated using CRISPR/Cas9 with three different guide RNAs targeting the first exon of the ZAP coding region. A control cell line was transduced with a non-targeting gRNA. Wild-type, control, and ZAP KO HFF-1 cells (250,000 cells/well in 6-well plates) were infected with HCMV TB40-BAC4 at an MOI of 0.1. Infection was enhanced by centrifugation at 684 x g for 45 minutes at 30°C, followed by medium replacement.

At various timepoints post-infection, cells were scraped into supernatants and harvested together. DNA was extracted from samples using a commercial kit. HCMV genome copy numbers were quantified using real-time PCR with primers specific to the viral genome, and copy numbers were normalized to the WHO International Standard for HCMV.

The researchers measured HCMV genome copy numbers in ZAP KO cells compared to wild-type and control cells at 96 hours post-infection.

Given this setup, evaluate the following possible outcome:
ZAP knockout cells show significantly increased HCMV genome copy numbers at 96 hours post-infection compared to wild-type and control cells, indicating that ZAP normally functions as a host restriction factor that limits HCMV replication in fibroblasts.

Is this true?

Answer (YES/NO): YES